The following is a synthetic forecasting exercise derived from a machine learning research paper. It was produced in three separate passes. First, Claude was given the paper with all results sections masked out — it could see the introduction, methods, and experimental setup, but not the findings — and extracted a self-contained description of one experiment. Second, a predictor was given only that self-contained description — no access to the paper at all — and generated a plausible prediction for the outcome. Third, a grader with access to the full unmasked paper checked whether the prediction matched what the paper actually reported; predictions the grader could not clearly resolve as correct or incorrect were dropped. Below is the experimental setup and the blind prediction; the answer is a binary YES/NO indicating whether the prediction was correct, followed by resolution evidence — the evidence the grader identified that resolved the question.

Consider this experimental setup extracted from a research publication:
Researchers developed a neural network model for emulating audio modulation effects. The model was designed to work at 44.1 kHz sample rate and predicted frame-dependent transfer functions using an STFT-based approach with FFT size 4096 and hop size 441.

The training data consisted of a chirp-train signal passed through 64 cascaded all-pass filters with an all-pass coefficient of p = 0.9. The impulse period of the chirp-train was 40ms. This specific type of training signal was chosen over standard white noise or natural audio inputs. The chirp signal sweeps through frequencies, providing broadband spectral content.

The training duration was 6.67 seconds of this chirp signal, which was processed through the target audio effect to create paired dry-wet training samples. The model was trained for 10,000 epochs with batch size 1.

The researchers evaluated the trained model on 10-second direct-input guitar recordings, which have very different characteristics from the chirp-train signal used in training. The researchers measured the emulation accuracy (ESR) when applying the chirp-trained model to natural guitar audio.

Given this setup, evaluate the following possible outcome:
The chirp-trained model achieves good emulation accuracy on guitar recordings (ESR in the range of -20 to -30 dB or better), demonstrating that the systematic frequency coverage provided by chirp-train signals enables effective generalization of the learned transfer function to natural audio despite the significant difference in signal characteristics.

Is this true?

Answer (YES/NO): NO